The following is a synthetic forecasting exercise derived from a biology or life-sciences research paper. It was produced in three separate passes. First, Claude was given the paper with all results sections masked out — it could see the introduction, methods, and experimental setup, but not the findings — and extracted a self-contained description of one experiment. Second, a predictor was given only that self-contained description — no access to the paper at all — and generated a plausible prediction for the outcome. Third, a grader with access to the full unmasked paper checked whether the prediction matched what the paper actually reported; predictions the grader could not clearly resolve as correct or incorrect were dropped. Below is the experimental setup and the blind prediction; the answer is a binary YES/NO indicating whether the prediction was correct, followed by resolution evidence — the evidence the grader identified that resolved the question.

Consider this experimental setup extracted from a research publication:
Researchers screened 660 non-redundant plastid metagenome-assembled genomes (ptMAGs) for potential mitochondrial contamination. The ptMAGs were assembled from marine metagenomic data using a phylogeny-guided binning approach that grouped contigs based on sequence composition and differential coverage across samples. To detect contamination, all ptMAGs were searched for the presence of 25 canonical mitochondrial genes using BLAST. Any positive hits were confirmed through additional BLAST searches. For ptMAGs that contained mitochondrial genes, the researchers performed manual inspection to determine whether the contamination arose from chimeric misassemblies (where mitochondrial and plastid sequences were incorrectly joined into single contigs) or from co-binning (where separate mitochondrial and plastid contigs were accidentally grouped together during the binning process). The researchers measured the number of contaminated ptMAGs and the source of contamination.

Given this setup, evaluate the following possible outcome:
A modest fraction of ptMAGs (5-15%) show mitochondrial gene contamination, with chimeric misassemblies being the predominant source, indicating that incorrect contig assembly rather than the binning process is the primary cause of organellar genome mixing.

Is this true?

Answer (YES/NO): NO